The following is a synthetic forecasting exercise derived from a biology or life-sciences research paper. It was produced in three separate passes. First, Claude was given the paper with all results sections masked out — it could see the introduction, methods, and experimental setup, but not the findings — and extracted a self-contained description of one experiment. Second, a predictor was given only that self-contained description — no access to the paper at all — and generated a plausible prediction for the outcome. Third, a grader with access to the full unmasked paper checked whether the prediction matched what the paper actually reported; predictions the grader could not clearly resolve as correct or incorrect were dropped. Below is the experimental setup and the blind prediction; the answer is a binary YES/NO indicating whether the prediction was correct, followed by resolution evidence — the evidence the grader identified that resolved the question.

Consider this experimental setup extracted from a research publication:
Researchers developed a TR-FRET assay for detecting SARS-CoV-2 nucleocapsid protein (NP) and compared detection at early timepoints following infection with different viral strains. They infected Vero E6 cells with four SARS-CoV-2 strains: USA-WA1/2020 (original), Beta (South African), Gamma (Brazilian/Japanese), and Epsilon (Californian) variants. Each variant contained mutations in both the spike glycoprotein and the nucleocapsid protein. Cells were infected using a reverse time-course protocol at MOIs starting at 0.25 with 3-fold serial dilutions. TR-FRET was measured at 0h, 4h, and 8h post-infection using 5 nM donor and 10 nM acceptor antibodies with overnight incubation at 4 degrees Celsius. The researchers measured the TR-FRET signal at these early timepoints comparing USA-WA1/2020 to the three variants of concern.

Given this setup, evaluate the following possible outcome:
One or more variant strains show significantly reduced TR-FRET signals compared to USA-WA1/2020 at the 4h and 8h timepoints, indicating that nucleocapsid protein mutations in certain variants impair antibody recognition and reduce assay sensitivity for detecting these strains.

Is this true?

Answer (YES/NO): NO